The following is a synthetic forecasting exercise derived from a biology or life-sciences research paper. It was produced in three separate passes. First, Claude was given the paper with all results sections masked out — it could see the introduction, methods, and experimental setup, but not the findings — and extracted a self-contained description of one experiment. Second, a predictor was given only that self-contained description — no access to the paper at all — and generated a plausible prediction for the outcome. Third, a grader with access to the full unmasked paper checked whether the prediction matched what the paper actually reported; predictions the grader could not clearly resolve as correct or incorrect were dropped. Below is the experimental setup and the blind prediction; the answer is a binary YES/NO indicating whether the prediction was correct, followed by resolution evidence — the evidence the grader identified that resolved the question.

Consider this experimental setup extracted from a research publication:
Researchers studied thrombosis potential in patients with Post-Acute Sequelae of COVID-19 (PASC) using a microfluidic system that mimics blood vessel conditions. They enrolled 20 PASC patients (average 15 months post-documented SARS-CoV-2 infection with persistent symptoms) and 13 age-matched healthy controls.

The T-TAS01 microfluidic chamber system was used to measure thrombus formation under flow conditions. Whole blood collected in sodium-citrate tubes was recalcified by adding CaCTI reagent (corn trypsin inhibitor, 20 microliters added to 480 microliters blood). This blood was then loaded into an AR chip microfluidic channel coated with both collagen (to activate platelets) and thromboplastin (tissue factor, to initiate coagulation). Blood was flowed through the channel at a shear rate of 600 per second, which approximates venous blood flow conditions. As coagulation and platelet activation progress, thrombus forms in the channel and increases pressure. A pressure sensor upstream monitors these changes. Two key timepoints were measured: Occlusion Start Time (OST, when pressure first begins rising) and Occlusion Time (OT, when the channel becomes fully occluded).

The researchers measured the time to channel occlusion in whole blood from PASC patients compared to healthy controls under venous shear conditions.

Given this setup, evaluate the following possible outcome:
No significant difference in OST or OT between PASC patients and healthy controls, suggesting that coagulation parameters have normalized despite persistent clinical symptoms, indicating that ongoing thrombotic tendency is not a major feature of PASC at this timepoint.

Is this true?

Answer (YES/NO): NO